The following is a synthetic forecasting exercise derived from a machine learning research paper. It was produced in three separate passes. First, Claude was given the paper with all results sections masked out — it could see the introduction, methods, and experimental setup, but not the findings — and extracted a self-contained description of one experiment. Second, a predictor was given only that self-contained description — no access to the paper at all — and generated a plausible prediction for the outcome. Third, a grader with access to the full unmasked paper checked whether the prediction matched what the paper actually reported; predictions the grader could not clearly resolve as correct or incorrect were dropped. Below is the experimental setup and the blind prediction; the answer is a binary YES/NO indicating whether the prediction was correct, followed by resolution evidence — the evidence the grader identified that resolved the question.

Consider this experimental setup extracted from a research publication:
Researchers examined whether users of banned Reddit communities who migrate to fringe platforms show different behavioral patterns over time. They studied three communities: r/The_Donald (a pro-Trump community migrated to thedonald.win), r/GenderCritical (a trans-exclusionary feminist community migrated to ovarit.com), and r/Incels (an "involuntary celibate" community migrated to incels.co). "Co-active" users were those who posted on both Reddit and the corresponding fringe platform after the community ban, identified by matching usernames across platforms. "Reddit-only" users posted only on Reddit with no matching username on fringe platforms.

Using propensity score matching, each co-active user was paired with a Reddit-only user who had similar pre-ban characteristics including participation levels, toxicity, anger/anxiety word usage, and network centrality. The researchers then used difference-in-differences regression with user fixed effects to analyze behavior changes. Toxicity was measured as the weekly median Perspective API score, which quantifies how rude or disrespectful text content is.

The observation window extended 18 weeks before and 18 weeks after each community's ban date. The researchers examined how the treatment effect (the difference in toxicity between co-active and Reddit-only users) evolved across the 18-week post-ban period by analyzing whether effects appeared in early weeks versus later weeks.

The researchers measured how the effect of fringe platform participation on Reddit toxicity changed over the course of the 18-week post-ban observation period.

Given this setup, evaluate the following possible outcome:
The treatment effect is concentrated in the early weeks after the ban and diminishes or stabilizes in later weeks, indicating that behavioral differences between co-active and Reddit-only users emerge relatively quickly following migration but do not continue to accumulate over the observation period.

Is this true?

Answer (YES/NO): NO